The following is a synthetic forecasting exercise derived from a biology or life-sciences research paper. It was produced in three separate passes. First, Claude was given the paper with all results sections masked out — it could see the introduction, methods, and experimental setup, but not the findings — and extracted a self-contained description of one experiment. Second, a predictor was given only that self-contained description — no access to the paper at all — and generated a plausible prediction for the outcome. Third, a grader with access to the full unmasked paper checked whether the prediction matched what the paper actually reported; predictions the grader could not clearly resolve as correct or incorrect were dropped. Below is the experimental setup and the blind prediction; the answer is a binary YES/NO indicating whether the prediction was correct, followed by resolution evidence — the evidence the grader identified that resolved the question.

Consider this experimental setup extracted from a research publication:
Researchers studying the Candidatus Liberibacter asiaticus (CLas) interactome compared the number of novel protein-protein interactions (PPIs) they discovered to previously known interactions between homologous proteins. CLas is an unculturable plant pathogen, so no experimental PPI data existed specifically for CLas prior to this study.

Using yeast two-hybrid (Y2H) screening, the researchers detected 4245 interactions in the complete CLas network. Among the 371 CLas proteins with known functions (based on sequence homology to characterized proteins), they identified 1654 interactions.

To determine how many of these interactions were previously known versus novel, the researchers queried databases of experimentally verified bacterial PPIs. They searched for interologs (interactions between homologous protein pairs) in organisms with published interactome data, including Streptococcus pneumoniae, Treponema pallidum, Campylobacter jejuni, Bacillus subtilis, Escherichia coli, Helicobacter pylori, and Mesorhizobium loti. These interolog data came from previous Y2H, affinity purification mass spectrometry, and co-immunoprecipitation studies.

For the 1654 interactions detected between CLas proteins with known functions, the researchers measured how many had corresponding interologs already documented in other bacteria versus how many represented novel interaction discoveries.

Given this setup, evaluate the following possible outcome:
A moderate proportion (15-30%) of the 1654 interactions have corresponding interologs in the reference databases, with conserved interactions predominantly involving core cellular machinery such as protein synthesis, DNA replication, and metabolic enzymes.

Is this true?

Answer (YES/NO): NO